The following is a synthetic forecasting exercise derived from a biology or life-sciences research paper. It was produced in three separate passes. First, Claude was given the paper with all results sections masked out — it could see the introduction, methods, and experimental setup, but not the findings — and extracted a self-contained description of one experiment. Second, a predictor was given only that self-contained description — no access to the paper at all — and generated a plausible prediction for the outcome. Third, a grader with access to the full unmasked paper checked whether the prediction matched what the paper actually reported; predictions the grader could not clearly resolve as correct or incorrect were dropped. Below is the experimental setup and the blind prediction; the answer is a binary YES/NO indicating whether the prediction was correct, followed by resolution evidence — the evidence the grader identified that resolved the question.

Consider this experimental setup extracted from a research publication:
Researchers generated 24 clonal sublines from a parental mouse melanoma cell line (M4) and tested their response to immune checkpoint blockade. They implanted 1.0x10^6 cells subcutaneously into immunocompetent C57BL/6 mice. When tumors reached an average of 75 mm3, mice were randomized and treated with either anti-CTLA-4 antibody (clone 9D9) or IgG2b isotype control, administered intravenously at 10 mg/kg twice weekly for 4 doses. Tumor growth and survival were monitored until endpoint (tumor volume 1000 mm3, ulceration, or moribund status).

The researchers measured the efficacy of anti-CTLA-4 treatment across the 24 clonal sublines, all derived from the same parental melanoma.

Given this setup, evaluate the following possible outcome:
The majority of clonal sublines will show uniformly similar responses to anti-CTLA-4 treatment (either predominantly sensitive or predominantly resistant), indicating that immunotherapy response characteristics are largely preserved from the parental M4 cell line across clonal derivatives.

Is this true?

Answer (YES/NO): NO